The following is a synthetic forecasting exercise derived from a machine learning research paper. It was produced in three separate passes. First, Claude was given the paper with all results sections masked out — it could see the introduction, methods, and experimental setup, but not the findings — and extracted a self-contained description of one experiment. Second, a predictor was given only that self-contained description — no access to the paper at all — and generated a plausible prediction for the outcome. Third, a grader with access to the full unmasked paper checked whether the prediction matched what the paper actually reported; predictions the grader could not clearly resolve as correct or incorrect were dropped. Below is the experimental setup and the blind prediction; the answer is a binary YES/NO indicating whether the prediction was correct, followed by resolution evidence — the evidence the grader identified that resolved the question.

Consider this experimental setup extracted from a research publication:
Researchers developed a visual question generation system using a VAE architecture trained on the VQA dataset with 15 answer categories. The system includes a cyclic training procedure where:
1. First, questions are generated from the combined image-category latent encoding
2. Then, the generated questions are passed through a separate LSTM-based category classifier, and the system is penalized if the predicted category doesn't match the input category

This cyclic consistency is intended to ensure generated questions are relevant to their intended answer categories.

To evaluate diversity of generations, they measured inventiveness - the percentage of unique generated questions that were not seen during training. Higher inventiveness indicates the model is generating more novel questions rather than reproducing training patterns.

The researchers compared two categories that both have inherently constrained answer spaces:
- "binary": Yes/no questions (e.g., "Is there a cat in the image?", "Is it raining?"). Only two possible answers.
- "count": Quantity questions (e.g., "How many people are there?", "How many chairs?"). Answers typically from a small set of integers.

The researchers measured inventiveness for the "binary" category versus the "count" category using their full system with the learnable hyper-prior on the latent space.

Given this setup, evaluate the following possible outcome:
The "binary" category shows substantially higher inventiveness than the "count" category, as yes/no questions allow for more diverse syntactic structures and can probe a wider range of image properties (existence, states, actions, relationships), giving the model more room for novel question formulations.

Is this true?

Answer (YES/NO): NO